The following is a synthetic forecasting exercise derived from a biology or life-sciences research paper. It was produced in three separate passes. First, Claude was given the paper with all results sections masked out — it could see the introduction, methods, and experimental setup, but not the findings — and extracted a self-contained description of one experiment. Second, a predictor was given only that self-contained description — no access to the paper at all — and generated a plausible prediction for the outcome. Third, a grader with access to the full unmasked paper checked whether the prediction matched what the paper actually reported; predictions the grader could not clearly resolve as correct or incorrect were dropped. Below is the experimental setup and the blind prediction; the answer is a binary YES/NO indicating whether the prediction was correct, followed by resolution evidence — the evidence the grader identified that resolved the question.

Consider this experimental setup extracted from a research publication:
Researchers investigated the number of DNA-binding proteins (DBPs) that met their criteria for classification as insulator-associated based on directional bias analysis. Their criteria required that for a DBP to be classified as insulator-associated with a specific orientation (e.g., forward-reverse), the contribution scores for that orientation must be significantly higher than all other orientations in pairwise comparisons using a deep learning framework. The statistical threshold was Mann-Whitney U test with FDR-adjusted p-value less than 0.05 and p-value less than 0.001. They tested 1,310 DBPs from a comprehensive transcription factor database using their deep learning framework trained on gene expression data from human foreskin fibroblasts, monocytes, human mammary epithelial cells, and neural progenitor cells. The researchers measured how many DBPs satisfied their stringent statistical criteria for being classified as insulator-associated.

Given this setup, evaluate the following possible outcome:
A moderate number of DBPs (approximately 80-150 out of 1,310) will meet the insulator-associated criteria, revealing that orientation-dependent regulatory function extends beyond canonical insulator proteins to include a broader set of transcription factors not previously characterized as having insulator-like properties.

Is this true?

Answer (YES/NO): YES